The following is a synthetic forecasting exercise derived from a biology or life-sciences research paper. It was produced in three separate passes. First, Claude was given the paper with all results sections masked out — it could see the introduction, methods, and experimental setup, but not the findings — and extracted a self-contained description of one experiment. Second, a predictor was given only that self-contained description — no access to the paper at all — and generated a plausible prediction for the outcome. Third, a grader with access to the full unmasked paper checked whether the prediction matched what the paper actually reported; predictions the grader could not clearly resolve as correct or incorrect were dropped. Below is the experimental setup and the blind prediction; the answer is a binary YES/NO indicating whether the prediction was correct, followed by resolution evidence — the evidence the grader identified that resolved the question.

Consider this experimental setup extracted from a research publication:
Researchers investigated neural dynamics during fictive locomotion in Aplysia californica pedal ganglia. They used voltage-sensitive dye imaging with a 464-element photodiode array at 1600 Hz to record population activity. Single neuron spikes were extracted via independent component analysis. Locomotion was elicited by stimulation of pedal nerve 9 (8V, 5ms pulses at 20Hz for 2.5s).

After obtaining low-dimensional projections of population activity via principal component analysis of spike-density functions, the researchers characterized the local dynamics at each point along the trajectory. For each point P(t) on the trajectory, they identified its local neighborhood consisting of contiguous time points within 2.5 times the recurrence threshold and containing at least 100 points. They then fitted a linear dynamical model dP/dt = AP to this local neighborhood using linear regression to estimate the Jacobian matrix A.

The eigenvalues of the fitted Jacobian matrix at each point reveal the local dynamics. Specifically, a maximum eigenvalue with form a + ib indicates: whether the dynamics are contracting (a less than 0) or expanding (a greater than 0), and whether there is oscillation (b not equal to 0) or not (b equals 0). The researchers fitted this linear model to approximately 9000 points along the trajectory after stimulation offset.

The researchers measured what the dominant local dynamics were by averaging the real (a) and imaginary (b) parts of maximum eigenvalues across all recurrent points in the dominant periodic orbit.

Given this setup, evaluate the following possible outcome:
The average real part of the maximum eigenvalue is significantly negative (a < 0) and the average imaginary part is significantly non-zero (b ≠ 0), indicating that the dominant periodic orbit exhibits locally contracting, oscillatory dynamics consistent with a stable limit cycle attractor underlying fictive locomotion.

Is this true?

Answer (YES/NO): YES